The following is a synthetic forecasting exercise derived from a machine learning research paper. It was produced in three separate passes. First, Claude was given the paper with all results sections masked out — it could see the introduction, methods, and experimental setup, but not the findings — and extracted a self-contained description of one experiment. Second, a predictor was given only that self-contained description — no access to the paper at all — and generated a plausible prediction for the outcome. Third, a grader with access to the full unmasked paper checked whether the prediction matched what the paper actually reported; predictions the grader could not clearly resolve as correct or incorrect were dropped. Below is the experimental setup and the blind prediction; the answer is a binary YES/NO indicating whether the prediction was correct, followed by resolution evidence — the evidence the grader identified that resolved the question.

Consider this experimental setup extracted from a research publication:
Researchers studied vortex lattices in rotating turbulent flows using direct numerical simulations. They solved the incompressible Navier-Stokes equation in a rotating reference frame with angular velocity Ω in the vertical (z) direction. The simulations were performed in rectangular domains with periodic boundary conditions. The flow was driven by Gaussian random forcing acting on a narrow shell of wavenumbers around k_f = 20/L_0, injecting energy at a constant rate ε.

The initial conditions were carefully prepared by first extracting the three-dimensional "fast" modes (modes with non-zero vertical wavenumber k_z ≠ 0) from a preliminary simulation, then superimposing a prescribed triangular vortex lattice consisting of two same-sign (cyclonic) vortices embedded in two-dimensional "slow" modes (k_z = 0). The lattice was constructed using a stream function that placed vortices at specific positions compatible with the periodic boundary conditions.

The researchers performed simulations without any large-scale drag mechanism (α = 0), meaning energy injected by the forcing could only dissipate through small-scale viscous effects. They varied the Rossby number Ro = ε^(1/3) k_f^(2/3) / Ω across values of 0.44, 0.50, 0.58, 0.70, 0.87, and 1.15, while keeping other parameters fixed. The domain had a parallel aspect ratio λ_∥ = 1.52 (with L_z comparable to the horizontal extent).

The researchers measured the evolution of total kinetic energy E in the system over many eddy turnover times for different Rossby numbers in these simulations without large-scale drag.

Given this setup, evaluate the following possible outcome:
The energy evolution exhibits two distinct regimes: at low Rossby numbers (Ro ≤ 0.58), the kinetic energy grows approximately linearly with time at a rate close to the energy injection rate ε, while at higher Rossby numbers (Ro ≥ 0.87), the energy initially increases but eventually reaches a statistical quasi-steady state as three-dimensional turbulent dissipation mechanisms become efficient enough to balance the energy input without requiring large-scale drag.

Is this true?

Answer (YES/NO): NO